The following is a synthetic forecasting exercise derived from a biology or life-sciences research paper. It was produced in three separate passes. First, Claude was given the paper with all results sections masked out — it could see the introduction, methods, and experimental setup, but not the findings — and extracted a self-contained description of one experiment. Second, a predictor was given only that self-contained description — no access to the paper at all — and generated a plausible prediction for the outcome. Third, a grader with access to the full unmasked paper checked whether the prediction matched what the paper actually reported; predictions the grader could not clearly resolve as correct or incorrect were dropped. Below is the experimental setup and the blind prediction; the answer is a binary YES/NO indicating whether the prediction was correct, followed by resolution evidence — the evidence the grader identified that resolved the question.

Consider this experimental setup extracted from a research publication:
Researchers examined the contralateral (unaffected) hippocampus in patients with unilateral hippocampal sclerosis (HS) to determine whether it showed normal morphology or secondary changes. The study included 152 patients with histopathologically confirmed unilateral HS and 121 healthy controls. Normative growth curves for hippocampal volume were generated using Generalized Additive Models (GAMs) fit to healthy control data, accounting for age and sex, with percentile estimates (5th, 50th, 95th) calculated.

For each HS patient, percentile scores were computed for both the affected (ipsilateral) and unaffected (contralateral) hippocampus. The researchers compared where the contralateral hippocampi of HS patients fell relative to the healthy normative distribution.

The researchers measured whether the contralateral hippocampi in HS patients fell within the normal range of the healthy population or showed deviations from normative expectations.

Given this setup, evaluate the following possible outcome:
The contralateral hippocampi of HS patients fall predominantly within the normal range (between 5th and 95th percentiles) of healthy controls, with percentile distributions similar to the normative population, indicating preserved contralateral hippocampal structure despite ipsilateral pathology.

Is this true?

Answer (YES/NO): YES